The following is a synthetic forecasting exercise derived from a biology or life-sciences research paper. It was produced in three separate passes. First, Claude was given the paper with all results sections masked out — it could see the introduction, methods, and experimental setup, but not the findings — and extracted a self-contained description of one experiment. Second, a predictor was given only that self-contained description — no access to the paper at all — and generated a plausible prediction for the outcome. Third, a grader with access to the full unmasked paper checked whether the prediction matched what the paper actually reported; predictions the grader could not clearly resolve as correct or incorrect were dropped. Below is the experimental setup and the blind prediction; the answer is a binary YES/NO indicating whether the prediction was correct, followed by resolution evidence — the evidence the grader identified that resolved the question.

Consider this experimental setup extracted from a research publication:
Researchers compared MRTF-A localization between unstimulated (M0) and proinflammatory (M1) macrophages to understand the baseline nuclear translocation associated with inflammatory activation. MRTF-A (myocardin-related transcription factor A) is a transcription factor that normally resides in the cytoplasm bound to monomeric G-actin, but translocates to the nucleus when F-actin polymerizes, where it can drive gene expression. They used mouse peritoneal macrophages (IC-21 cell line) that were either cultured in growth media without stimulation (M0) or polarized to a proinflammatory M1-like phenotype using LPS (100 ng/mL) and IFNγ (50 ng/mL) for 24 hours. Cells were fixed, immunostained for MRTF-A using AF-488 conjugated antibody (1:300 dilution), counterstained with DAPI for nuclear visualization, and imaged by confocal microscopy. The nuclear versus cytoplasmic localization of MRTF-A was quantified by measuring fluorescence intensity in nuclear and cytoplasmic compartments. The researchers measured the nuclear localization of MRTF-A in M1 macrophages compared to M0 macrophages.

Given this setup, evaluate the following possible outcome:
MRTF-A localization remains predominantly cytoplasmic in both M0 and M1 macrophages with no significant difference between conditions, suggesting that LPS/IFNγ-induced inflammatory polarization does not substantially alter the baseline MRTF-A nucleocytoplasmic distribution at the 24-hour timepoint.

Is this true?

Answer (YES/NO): NO